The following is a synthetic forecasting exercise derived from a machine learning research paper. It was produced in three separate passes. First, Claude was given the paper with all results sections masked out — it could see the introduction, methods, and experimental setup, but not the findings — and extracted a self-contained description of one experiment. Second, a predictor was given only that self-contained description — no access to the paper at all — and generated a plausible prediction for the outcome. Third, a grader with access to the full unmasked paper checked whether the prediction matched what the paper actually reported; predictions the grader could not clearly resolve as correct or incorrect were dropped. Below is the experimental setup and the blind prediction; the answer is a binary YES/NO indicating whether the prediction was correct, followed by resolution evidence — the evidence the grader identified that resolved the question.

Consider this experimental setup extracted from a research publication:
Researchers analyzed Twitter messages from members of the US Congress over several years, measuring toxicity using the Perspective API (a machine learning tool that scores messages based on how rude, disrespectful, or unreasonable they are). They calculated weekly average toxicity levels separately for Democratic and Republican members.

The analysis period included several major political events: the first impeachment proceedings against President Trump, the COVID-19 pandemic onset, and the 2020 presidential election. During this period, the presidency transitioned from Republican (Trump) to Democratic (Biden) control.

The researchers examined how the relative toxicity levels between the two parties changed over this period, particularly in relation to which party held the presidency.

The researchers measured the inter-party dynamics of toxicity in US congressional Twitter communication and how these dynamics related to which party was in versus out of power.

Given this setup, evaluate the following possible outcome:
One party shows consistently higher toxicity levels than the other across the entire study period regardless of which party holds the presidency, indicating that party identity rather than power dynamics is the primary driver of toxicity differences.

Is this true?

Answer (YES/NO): NO